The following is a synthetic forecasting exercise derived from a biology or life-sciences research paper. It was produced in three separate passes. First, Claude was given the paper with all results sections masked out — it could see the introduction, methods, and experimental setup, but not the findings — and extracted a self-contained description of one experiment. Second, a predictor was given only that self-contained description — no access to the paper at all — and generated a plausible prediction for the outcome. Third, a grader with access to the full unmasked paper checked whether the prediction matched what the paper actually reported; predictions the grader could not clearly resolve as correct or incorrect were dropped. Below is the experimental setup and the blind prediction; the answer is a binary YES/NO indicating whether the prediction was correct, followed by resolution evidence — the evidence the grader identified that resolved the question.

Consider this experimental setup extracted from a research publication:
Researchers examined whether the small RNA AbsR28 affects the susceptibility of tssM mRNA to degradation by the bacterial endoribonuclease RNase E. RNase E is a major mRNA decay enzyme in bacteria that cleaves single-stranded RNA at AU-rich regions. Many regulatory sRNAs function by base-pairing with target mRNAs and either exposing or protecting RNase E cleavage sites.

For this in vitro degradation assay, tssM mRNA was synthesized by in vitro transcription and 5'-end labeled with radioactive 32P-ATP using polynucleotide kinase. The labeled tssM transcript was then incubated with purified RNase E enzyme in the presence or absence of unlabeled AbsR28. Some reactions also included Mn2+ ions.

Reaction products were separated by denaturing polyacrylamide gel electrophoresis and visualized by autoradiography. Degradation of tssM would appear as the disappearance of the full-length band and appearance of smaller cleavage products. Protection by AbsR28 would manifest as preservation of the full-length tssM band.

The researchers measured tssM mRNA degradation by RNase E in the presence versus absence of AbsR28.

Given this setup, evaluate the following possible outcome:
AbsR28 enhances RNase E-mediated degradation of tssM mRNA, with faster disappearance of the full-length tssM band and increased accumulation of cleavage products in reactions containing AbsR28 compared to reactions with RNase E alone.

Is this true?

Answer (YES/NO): YES